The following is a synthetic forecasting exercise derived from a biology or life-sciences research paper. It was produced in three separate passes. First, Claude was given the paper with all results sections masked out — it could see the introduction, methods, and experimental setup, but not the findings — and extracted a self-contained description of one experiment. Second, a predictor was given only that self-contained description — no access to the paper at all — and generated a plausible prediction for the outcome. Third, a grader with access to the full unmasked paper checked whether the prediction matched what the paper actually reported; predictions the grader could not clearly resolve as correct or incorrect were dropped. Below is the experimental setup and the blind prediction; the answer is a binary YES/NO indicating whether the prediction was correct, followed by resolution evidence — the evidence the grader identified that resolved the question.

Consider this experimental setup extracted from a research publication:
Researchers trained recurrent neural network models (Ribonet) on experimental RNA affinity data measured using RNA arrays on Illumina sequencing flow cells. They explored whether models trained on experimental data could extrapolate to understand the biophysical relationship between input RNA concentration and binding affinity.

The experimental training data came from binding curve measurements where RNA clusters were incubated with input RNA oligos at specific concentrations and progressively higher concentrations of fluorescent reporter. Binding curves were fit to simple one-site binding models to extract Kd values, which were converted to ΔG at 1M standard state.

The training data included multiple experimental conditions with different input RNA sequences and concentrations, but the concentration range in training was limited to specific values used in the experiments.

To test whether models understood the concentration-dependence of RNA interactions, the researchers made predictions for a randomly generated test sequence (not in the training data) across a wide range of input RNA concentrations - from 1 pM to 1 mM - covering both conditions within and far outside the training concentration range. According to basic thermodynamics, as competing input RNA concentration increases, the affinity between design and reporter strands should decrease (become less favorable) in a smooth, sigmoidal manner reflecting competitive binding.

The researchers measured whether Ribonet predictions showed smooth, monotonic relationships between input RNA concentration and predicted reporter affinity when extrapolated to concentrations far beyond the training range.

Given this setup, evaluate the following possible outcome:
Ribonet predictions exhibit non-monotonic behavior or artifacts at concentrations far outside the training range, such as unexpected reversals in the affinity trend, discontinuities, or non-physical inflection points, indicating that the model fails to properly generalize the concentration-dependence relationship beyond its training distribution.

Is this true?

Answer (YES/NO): NO